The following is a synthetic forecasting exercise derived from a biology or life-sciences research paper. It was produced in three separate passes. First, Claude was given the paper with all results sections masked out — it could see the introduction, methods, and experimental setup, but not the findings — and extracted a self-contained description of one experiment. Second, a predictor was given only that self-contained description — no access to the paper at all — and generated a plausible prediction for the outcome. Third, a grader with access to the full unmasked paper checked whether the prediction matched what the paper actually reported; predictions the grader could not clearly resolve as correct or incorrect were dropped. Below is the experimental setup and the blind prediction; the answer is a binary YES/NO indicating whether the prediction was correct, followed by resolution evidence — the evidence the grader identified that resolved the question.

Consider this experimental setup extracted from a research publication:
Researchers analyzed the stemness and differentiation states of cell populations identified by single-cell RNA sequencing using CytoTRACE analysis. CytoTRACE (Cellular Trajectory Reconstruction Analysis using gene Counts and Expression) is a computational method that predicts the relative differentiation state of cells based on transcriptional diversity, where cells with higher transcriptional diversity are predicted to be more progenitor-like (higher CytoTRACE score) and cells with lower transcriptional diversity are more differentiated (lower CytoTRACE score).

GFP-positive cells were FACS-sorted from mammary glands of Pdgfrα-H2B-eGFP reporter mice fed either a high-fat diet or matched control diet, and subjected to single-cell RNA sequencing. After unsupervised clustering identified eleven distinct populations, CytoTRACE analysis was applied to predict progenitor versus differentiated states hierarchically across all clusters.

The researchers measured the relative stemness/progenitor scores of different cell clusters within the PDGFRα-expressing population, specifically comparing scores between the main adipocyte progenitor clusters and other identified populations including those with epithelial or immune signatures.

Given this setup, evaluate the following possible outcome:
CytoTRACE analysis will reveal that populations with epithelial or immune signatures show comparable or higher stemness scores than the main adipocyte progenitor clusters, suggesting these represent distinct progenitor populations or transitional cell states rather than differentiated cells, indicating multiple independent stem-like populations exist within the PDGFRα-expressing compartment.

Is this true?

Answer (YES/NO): NO